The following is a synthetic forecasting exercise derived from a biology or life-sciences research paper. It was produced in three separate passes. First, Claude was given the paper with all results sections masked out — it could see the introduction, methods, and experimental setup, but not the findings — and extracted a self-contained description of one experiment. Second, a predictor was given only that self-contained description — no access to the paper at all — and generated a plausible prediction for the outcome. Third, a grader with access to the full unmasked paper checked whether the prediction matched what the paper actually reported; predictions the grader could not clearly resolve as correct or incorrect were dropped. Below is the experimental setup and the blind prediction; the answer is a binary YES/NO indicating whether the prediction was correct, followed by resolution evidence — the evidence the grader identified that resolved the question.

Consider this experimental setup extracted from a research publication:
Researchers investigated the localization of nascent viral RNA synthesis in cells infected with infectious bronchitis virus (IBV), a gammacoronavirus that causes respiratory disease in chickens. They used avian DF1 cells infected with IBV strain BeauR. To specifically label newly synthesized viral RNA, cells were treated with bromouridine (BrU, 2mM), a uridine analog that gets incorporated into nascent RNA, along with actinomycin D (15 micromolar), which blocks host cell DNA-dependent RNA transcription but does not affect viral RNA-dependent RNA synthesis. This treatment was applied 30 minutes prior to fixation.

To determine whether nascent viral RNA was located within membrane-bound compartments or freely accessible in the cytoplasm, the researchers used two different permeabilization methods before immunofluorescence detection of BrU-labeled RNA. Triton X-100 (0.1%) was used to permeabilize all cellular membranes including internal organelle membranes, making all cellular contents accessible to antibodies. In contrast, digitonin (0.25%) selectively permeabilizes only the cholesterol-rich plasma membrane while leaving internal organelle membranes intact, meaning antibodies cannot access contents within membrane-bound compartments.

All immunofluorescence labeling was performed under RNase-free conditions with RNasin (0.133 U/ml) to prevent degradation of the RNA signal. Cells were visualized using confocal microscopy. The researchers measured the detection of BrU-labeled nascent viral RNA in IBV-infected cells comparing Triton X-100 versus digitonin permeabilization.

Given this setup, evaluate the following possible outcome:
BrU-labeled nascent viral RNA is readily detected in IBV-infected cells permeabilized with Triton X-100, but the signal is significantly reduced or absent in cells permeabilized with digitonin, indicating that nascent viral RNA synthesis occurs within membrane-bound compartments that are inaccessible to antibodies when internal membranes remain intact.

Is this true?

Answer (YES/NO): YES